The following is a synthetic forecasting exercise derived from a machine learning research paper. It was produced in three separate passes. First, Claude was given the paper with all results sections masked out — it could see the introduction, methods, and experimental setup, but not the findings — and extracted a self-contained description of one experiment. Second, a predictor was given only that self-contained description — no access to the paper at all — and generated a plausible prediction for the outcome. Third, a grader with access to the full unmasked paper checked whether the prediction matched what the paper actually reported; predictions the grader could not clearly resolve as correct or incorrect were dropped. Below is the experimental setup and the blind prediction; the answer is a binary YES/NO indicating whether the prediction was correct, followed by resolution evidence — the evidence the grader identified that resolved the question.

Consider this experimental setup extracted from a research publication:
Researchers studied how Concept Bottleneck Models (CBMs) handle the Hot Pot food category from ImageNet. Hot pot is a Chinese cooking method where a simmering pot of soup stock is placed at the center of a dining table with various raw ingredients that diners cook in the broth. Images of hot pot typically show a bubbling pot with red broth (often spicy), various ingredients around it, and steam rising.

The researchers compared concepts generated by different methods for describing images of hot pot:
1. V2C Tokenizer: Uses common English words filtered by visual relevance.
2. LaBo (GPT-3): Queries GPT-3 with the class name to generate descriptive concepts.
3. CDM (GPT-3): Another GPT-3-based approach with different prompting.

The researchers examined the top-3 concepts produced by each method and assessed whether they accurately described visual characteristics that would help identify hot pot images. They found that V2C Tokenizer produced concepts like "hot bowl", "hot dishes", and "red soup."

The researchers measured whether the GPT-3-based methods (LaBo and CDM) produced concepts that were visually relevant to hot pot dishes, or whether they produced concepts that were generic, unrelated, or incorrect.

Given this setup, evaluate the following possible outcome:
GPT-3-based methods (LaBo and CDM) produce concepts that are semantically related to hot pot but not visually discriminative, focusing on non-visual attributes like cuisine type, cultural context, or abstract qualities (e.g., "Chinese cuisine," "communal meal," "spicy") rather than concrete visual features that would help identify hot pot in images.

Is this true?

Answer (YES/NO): NO